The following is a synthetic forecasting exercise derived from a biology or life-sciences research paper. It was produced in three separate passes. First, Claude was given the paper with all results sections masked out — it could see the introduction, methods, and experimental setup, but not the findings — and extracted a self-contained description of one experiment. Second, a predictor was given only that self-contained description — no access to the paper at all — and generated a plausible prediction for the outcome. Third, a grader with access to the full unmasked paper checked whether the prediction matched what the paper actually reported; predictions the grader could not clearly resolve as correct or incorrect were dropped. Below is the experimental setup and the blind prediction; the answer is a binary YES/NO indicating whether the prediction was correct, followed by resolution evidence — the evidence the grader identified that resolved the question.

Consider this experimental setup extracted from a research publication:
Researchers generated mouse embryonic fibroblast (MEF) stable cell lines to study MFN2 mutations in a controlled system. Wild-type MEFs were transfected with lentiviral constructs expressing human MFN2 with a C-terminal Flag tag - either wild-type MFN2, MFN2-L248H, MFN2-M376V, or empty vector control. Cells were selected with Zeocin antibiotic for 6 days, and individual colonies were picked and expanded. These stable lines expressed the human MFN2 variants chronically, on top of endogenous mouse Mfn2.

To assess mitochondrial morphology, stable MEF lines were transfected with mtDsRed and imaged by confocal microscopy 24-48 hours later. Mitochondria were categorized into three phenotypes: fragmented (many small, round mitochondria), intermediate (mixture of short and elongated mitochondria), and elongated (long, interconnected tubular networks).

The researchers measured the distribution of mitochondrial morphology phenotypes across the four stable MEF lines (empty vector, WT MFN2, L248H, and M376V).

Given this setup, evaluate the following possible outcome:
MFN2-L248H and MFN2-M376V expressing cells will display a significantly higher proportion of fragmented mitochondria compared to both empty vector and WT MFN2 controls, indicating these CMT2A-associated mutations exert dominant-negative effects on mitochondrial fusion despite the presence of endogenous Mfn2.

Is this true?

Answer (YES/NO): NO